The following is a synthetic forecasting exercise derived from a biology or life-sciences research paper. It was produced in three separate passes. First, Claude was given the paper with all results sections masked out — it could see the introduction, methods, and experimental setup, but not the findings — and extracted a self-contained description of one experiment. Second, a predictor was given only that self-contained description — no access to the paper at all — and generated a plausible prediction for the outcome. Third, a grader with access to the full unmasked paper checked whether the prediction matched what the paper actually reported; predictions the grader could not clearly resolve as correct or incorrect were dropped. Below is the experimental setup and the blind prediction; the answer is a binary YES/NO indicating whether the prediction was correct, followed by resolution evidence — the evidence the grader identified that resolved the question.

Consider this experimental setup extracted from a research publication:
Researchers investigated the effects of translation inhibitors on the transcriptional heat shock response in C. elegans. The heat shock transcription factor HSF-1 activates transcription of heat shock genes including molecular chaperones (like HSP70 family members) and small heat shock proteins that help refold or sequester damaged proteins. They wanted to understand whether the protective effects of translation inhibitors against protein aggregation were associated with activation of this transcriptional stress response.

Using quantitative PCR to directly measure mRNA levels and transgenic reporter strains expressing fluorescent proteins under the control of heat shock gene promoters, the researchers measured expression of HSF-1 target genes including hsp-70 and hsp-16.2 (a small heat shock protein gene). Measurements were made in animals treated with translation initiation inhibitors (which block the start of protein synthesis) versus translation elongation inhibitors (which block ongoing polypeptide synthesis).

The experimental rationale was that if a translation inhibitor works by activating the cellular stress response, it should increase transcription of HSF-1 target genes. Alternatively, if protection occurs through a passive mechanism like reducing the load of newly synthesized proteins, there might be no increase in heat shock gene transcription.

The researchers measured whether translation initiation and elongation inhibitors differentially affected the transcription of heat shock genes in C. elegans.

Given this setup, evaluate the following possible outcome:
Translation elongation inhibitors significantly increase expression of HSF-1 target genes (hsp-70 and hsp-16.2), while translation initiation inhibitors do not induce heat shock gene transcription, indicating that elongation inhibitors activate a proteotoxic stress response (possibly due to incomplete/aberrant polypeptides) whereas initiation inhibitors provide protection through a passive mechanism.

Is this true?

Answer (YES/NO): NO